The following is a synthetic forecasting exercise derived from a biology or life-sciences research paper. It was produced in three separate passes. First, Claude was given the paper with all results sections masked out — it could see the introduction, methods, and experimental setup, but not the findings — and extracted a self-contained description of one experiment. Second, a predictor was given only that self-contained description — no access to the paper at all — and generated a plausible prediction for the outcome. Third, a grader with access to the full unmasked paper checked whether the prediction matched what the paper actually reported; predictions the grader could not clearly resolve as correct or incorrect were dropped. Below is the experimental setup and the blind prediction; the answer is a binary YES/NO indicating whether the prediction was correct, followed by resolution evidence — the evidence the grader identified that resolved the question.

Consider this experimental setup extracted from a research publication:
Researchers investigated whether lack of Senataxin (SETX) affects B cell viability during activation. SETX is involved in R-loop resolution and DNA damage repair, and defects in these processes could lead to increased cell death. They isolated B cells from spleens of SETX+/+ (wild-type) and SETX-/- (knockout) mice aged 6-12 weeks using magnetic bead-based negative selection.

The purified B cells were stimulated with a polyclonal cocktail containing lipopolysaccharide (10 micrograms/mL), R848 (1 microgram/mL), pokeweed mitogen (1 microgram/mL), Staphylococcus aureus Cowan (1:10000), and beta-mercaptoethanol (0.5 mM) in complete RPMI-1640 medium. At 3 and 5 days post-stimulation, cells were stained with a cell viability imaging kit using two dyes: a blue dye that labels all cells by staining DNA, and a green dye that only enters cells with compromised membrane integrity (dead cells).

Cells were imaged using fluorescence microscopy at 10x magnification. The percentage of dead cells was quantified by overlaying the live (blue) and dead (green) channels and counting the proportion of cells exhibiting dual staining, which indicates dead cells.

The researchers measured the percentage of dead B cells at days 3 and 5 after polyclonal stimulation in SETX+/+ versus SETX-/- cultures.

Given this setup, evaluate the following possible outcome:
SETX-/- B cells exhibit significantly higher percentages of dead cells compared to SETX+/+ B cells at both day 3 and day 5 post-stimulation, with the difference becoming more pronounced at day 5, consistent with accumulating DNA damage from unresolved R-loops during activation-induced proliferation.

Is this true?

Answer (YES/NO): NO